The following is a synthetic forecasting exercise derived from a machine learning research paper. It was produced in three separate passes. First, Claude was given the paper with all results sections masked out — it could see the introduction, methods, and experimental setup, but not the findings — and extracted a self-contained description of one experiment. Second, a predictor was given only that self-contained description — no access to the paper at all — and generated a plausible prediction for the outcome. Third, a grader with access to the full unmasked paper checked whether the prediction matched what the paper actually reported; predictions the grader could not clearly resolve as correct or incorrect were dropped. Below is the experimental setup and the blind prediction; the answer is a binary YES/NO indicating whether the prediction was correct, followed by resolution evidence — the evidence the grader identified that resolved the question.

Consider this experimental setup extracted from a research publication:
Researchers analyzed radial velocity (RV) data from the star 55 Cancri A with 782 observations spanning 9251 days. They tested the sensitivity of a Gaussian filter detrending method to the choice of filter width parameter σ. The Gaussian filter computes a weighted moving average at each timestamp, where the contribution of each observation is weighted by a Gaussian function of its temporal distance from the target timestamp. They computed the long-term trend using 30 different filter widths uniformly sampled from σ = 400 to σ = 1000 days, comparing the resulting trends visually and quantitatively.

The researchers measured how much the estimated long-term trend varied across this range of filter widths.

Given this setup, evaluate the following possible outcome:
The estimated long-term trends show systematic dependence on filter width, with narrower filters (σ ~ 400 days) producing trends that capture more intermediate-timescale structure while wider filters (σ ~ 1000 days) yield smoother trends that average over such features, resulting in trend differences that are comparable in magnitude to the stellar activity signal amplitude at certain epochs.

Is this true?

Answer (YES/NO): NO